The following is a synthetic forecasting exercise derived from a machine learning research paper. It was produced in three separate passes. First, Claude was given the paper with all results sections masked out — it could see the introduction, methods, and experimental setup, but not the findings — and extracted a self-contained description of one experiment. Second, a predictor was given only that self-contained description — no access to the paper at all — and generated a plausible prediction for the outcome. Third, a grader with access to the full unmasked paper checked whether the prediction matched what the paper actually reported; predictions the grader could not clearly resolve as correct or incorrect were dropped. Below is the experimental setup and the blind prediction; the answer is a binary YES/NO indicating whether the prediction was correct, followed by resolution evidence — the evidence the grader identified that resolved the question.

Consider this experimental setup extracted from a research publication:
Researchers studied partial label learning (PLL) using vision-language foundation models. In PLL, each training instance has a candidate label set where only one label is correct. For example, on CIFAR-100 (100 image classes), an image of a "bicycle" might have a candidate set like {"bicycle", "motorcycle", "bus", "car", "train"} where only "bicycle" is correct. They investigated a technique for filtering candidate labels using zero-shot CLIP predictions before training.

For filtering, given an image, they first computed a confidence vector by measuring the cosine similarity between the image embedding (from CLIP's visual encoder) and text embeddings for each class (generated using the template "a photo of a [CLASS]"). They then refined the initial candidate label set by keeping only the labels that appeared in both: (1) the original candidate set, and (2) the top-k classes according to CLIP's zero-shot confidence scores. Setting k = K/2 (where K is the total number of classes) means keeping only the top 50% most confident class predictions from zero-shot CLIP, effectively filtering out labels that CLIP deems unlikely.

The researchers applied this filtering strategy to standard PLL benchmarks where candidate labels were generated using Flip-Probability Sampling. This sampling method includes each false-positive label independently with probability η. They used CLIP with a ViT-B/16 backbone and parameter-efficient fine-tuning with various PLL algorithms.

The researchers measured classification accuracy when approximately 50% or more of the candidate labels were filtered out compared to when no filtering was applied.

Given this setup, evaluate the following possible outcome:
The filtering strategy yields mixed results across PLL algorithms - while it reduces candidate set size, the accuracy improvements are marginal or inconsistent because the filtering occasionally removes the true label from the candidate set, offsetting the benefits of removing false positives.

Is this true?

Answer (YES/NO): NO